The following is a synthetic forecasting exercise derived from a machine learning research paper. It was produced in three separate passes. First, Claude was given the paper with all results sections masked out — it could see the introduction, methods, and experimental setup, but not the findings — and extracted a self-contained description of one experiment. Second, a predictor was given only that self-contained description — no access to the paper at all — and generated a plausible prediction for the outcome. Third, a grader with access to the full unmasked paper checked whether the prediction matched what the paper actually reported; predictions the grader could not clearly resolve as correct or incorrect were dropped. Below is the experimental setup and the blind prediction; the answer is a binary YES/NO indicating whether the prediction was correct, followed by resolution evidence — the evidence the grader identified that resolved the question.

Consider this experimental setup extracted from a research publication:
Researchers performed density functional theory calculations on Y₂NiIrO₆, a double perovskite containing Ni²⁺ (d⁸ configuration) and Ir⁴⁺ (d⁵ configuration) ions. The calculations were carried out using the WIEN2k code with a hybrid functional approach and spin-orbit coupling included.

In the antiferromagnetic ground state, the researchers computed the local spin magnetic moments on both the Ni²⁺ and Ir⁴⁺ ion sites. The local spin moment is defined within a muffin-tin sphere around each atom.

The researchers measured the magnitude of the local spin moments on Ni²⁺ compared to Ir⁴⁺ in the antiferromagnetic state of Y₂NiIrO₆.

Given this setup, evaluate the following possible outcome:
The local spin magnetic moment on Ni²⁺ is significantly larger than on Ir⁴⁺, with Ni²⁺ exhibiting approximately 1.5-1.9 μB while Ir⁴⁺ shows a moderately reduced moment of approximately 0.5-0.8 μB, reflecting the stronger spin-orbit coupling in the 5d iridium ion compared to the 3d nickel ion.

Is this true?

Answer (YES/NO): YES